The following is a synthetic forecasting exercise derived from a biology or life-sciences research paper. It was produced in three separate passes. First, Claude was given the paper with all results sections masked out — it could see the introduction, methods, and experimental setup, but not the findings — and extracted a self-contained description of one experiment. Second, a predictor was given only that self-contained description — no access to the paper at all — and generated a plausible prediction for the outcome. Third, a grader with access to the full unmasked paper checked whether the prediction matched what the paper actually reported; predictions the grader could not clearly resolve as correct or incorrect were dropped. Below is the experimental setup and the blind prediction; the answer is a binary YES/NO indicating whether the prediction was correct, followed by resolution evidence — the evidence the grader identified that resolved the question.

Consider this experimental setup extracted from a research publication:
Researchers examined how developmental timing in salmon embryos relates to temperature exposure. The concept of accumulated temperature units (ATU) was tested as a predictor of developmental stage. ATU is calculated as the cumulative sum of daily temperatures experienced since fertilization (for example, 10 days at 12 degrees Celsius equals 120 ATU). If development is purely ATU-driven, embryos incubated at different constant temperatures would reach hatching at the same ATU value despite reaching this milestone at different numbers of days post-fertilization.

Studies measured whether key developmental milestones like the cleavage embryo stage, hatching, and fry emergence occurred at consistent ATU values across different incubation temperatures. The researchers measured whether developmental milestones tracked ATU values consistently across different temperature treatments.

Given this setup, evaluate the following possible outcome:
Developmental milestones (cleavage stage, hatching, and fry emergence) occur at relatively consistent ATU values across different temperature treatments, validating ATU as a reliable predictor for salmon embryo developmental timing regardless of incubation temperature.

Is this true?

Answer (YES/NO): YES